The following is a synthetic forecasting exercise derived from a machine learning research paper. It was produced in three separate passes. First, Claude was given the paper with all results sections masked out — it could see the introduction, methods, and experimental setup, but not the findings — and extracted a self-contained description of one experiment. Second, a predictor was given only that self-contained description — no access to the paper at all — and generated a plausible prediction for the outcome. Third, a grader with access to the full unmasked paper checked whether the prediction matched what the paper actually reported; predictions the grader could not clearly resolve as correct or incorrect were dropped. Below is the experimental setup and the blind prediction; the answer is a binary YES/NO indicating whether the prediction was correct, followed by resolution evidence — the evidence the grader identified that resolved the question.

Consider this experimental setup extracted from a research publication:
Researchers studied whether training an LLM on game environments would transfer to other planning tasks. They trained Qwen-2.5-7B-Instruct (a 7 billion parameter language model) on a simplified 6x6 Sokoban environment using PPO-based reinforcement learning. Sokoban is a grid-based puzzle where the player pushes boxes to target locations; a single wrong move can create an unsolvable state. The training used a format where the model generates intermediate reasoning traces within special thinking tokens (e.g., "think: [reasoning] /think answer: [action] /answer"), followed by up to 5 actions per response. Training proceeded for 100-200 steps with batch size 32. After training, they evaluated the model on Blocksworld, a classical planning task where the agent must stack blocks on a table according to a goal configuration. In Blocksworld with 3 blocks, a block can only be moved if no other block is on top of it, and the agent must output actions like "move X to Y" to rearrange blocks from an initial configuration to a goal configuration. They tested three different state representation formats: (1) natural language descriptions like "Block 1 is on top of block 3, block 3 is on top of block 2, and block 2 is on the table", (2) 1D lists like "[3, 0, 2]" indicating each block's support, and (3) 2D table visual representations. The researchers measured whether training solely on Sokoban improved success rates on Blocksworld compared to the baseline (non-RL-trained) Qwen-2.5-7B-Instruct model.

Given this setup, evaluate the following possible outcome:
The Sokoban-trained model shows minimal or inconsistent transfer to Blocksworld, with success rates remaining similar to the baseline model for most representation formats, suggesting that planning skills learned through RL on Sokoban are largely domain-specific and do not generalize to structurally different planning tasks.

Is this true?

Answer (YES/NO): NO